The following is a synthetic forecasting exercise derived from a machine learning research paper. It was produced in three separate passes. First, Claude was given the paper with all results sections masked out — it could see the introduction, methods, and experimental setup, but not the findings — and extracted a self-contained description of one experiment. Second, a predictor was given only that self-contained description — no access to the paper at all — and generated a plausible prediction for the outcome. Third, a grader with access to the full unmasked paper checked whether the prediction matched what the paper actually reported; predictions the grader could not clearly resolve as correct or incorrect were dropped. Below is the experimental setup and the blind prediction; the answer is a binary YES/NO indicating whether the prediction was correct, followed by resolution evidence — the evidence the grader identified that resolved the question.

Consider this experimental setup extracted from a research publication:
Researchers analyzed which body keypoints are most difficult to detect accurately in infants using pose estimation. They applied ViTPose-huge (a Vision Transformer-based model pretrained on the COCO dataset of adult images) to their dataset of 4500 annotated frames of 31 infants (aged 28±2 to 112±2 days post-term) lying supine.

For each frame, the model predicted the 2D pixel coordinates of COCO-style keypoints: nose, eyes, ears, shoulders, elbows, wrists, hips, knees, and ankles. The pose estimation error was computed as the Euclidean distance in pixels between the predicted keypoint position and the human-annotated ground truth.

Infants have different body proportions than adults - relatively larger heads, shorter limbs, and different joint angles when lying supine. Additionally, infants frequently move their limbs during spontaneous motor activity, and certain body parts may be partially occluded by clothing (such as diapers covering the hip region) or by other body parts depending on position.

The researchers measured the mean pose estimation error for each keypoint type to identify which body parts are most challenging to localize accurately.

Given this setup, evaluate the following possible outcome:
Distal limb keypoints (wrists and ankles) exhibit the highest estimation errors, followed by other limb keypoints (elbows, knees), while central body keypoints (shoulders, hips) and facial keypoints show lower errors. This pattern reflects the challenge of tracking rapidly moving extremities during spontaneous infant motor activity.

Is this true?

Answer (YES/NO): NO